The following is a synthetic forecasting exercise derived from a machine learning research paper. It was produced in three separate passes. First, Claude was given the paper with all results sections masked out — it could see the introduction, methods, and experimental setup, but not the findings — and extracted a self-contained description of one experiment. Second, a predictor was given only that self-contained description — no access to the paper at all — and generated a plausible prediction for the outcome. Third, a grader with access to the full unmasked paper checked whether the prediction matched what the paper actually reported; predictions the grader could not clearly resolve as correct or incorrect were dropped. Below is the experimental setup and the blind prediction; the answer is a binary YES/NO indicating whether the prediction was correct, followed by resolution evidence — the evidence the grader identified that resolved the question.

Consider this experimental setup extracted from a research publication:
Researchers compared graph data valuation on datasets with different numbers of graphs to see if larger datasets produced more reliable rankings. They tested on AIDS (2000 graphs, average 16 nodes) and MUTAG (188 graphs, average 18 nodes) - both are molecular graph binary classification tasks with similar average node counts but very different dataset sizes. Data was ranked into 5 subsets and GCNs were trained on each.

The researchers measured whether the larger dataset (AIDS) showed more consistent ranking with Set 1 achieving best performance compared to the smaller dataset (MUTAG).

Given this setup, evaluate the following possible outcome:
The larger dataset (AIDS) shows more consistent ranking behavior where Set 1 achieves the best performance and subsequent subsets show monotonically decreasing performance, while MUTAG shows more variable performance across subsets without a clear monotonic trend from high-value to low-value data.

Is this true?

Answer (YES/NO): NO